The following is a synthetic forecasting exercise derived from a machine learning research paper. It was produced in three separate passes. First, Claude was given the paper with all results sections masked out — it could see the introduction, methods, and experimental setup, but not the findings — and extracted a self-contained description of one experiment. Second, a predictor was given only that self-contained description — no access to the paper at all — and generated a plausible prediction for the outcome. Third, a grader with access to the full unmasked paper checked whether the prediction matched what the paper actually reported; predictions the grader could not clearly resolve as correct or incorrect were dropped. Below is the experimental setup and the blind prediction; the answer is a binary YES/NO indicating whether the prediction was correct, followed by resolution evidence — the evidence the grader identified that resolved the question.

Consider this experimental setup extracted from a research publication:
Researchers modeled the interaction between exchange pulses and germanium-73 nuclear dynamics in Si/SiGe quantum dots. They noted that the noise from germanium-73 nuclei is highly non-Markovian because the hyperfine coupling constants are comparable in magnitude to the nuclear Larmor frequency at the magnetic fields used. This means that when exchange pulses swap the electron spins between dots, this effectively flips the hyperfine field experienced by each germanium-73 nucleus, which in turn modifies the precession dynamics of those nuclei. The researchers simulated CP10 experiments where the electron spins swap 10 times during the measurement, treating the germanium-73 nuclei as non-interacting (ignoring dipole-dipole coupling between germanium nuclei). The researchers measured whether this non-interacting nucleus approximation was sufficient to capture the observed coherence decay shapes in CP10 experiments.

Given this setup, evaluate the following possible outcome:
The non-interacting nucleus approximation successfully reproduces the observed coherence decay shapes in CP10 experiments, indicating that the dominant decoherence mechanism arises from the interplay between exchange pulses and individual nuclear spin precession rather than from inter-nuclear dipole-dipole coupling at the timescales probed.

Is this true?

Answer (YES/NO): YES